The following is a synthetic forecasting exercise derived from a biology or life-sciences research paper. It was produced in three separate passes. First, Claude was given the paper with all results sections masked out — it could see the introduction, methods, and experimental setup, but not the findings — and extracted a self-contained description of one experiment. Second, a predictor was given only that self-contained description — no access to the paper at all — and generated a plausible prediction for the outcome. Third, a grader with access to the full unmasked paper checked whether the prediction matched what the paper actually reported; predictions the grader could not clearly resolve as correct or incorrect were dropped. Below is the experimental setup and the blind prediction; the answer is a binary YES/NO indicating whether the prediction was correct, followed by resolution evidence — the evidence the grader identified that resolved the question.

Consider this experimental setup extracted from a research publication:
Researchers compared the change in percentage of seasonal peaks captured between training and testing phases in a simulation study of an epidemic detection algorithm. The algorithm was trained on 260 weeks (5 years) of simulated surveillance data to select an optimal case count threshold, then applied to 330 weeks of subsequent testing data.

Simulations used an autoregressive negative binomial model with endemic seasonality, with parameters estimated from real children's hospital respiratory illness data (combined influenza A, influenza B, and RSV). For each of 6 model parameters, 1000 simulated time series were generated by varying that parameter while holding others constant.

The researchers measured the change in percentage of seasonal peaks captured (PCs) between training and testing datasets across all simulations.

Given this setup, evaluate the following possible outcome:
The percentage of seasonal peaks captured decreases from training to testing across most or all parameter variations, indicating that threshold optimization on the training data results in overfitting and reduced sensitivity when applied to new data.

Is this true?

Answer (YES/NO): NO